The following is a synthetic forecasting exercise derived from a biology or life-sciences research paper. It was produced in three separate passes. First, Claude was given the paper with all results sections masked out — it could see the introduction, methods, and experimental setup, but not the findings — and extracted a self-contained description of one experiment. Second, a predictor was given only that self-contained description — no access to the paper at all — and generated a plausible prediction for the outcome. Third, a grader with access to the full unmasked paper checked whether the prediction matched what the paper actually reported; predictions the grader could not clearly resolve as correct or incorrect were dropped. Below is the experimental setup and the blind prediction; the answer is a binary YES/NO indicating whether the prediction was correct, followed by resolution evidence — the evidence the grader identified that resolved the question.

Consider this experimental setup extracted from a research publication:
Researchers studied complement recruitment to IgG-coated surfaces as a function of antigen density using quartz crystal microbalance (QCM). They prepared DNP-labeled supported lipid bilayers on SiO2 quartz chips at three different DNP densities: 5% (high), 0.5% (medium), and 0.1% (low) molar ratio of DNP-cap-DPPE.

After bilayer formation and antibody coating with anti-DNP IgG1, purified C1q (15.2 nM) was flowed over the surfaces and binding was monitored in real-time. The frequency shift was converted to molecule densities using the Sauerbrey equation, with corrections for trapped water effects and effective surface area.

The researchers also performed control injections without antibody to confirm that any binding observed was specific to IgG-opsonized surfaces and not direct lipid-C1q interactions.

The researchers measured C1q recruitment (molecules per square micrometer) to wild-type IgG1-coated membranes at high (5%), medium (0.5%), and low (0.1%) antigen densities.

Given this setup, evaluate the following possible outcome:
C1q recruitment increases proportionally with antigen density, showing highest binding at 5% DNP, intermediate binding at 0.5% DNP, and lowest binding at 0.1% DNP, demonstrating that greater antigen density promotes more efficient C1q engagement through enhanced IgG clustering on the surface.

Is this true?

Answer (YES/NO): NO